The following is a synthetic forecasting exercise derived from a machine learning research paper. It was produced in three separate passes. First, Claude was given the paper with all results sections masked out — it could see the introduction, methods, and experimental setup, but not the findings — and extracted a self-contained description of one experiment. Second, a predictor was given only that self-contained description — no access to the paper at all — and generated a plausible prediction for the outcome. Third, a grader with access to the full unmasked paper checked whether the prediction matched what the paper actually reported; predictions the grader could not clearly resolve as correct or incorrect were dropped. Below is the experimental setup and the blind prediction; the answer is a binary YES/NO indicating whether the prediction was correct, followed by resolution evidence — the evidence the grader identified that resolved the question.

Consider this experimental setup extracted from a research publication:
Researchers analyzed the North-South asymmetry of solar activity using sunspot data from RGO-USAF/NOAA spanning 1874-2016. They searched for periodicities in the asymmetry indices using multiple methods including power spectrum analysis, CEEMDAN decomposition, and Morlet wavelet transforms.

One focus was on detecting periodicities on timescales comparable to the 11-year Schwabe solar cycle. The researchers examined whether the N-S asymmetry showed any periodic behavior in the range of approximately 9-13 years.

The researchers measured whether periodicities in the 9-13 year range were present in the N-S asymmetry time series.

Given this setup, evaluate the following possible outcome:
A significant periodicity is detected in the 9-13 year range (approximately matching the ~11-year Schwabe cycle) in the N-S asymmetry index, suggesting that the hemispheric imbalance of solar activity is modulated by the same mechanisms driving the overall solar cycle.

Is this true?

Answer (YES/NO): YES